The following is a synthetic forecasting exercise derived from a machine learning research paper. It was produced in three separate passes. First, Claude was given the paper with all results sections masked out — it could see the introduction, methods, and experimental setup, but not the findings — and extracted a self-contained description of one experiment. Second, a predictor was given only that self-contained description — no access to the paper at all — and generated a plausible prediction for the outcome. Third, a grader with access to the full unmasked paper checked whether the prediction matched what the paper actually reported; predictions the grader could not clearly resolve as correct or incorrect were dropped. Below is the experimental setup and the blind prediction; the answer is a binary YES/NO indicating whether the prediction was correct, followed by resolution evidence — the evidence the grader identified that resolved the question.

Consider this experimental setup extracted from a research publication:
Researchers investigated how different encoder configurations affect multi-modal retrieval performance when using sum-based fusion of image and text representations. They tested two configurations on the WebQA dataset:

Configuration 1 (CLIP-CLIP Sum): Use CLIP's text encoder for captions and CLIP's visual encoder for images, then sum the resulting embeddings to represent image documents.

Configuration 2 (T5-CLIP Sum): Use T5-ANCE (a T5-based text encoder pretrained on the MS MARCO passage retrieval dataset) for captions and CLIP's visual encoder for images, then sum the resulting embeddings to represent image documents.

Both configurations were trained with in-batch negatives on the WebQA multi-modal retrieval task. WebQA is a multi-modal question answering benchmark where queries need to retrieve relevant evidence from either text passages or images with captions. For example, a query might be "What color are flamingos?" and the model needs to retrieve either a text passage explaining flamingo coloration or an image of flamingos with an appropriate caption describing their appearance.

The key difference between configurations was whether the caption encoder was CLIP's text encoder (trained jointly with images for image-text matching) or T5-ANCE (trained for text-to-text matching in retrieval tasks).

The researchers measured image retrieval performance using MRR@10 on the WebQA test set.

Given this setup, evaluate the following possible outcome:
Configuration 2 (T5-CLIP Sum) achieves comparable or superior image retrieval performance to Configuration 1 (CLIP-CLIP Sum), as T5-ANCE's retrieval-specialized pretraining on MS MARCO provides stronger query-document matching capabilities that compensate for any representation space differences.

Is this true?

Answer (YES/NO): NO